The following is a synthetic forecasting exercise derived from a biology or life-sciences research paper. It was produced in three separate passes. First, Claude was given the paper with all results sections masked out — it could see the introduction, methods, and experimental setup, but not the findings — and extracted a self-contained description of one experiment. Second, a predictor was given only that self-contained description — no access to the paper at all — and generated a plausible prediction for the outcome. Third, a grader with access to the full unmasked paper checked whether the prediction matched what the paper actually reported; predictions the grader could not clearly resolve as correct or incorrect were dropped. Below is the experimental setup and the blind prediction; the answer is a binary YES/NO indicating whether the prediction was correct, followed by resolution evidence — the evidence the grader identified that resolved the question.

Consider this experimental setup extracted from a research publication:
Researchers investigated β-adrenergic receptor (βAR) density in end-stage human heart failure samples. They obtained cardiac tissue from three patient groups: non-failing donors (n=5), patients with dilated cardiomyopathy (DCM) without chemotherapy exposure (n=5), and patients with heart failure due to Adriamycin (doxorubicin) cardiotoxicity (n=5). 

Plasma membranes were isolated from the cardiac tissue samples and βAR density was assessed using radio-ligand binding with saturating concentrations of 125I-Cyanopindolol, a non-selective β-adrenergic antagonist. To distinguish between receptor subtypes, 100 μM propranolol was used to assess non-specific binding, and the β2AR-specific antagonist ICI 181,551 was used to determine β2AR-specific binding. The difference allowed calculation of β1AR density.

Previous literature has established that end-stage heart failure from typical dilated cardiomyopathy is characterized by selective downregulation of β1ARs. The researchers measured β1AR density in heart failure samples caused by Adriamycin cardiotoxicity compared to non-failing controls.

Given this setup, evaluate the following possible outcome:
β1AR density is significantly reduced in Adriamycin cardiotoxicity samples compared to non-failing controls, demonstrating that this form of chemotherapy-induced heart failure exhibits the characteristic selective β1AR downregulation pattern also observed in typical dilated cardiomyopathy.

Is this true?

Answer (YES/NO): NO